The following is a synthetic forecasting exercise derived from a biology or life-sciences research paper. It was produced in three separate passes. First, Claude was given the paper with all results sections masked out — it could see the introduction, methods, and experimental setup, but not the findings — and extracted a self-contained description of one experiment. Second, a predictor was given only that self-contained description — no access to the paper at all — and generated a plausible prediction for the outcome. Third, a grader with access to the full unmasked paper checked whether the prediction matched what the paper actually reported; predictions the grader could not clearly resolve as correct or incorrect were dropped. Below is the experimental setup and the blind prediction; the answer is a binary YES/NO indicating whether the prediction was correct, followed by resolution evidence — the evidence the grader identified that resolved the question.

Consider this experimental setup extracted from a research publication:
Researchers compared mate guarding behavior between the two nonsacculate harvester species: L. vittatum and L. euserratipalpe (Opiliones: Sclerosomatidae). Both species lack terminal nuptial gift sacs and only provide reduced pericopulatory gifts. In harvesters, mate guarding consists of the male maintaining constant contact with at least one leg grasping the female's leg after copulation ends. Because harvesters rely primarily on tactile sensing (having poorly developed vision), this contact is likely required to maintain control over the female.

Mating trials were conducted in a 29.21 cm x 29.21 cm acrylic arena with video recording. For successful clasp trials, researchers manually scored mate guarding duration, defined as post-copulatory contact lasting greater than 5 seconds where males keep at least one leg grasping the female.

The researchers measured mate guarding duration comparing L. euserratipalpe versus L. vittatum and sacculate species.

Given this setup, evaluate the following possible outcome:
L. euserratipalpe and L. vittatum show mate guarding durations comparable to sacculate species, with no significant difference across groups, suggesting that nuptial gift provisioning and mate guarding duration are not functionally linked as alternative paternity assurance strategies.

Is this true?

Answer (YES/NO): NO